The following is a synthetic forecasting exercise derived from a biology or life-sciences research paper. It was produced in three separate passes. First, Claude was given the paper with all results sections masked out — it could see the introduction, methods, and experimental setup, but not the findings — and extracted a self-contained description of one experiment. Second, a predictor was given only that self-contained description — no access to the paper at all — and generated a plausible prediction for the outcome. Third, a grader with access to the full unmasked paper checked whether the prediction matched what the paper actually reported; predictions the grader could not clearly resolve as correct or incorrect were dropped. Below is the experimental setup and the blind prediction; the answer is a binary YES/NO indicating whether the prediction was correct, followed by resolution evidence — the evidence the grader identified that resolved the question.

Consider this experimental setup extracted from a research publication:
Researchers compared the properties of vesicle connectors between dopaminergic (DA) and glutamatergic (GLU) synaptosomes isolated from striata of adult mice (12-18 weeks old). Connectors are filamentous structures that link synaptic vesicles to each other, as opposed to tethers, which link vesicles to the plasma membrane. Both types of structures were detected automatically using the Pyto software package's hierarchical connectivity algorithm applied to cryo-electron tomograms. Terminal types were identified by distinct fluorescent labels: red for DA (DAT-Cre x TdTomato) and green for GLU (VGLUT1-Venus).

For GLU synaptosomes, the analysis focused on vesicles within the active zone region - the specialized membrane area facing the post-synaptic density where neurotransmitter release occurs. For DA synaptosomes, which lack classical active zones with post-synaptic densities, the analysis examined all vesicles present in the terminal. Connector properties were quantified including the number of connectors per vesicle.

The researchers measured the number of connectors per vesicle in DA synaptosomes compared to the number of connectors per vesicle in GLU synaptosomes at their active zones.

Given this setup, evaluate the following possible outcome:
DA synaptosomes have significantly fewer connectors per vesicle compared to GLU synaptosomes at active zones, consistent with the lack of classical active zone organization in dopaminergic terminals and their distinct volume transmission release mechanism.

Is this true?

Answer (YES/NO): YES